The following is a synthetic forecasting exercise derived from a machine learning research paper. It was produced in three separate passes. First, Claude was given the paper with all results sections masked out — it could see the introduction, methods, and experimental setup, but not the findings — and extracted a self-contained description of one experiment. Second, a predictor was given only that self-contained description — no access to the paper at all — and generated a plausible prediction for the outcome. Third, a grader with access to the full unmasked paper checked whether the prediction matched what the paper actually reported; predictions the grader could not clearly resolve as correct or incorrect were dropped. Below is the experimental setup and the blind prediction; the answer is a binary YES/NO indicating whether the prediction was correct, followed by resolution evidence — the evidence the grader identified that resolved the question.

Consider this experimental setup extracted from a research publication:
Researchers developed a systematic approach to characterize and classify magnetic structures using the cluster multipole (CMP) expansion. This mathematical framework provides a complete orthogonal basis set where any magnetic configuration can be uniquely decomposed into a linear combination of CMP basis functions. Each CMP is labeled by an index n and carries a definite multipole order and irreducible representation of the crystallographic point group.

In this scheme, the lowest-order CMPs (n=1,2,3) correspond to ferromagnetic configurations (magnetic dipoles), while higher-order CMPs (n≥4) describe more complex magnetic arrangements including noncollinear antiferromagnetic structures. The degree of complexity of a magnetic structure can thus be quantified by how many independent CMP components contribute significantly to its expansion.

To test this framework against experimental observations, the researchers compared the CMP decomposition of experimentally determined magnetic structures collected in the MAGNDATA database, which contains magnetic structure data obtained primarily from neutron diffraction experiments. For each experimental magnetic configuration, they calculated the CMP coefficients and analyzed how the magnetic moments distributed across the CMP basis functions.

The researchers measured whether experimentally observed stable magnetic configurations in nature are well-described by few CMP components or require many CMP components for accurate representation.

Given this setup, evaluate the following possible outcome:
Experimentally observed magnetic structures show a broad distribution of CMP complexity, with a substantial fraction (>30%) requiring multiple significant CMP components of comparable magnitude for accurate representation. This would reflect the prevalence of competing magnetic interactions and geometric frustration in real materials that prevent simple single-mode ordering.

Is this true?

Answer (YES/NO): NO